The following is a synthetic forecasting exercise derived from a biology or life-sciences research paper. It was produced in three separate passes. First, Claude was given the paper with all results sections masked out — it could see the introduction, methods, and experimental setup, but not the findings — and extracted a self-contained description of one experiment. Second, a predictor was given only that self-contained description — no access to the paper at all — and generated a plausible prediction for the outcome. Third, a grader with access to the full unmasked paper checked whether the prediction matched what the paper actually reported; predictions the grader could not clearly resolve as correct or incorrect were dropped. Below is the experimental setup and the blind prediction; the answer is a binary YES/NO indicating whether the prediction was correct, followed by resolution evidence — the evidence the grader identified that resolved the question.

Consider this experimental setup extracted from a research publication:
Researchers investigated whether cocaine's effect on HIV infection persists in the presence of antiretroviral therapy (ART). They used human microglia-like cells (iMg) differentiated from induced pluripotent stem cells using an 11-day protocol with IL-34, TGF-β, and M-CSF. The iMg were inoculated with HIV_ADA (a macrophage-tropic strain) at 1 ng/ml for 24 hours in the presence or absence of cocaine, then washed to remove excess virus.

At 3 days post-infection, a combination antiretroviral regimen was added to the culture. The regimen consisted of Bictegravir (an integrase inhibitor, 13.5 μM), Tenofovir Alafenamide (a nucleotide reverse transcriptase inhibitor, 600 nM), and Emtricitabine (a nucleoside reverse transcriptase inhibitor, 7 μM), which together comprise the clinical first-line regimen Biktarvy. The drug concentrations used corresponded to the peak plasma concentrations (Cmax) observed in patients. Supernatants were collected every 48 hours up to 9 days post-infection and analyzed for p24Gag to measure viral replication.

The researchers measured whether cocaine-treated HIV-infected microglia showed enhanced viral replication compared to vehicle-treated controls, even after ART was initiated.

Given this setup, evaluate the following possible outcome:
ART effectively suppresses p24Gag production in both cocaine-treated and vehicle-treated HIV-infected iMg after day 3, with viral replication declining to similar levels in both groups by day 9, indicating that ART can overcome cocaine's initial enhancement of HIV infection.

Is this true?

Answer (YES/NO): NO